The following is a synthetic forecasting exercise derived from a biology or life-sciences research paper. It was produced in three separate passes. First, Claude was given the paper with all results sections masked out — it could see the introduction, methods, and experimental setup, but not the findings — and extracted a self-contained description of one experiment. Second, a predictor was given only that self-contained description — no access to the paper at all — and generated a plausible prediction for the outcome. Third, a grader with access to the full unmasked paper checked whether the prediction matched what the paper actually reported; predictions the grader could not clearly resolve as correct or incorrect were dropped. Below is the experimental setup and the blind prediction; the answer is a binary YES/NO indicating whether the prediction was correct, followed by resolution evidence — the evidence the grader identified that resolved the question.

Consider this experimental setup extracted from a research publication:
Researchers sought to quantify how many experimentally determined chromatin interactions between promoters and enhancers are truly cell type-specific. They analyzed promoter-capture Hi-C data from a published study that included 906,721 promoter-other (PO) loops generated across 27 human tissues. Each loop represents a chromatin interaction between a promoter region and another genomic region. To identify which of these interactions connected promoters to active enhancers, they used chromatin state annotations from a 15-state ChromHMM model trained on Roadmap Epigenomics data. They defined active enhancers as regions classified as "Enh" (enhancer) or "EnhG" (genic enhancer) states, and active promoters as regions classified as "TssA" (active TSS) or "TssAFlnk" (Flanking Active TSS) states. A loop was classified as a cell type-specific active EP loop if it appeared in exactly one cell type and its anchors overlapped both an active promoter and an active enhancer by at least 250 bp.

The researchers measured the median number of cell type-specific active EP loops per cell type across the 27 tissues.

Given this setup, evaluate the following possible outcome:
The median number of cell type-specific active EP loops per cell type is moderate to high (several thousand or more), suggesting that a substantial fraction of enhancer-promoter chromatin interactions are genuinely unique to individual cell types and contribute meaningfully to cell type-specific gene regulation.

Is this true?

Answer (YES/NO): NO